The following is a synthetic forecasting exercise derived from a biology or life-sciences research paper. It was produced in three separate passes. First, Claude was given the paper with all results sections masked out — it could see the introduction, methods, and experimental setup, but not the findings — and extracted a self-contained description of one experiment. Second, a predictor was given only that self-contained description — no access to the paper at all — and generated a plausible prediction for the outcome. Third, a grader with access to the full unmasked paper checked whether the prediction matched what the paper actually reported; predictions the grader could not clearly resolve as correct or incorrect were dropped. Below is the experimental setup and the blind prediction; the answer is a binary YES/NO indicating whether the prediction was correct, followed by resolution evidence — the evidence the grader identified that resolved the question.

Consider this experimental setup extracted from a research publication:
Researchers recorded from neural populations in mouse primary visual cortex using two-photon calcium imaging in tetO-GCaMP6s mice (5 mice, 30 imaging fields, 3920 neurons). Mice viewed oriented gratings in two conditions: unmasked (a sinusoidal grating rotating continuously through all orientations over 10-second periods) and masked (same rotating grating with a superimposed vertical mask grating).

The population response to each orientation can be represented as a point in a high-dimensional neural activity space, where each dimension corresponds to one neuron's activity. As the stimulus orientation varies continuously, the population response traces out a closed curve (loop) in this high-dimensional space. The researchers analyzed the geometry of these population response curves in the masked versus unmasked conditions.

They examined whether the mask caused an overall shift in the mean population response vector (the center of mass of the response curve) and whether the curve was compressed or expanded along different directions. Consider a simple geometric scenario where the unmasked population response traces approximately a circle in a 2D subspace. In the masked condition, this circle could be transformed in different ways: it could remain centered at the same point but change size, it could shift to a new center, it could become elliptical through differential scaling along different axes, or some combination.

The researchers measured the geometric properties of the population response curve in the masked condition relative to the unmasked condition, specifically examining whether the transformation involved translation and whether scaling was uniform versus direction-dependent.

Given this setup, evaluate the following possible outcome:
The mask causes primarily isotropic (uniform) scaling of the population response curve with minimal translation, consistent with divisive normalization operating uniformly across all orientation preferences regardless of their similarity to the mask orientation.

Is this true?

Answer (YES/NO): NO